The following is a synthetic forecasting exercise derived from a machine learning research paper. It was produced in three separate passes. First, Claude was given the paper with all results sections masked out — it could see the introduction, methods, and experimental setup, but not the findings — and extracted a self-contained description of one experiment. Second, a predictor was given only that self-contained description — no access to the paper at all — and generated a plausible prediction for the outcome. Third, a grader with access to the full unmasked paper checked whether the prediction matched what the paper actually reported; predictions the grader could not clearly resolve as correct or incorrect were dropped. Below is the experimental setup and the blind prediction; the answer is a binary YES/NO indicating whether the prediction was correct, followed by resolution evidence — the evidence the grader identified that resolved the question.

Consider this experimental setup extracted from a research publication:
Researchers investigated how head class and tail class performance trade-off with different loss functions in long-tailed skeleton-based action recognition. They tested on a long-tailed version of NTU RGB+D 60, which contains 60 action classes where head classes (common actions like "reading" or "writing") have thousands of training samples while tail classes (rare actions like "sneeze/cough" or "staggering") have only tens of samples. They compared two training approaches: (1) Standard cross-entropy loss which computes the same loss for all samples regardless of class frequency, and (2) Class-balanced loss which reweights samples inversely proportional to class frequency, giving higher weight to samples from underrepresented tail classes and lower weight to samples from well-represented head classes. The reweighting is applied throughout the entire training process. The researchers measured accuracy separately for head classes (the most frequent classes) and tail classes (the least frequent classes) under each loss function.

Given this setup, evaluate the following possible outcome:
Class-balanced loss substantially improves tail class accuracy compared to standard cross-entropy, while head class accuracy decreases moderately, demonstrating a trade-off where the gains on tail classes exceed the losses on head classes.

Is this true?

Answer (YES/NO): NO